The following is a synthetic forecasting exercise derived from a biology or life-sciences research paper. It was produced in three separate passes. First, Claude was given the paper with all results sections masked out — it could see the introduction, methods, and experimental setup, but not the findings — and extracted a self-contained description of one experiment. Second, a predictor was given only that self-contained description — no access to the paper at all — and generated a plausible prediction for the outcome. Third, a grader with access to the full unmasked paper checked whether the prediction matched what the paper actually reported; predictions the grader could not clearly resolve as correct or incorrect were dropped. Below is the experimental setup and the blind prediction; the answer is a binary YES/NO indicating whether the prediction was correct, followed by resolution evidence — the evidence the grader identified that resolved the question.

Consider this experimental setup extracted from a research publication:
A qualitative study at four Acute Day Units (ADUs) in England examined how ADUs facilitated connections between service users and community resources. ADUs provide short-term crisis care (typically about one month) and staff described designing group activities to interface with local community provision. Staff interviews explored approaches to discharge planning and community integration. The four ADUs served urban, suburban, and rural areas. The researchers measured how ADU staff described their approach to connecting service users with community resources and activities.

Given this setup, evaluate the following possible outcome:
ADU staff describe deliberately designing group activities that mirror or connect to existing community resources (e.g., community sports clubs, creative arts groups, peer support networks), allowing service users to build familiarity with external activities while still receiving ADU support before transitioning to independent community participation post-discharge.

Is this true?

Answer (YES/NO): YES